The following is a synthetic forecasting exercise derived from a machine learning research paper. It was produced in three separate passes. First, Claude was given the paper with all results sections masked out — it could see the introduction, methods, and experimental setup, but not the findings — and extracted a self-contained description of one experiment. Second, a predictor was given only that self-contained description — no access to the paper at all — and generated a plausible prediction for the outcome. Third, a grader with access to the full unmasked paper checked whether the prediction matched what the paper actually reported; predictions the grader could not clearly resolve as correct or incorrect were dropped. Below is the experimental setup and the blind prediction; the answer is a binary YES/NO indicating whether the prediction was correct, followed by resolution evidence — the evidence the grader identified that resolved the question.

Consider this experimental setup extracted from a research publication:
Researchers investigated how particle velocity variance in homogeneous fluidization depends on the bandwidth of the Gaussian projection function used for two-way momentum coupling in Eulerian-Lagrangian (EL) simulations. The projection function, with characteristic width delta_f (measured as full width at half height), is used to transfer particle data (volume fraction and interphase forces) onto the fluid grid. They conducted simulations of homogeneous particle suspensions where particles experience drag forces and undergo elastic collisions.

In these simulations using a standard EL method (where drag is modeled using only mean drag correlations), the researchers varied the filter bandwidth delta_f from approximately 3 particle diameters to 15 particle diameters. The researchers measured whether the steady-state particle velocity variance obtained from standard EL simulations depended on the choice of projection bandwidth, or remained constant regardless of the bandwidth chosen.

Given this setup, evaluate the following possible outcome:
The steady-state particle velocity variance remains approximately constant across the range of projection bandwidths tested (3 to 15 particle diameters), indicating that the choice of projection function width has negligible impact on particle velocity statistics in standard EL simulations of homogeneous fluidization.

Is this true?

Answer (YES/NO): NO